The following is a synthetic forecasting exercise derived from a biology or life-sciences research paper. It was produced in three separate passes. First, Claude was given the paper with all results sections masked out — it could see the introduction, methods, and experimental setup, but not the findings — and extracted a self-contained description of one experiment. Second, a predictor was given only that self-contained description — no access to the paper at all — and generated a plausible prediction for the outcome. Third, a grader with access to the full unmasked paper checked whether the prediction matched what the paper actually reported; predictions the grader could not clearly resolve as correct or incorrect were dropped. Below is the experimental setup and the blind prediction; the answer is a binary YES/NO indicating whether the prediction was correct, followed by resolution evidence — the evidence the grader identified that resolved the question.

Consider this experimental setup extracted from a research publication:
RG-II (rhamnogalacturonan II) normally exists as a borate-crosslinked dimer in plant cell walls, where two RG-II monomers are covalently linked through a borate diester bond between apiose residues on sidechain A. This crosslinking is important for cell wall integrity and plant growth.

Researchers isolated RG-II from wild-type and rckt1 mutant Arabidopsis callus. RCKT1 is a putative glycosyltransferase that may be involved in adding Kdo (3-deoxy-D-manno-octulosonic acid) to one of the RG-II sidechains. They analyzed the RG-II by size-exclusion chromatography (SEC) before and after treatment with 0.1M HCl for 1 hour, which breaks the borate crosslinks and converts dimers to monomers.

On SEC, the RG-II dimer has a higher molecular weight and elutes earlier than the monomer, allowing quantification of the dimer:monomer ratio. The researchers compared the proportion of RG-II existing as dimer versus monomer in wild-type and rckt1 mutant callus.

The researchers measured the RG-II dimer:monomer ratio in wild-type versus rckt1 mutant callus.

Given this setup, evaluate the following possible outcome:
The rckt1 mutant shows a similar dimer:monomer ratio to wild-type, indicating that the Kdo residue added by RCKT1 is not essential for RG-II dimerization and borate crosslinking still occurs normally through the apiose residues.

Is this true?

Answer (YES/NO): NO